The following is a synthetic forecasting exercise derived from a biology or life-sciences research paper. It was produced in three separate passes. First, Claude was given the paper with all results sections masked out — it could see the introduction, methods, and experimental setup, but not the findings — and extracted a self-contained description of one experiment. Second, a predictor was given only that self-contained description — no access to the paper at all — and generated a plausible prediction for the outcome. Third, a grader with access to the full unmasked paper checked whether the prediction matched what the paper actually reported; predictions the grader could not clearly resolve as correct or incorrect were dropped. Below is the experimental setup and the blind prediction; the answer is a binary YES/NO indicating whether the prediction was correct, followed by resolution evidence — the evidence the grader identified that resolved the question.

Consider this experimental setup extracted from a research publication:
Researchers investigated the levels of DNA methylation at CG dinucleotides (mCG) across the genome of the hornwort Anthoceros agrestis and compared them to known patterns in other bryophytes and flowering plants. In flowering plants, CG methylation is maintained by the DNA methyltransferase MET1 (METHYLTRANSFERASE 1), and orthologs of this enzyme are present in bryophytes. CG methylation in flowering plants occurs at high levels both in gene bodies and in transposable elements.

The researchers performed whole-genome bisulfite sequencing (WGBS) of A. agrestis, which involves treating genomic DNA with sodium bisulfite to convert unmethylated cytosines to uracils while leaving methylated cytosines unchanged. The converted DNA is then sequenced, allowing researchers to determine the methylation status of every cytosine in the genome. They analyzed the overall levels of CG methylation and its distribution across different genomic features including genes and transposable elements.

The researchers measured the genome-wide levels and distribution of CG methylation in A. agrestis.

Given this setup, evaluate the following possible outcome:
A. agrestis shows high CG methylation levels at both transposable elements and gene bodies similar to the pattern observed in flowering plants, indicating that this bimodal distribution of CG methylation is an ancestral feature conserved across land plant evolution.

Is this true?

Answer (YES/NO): NO